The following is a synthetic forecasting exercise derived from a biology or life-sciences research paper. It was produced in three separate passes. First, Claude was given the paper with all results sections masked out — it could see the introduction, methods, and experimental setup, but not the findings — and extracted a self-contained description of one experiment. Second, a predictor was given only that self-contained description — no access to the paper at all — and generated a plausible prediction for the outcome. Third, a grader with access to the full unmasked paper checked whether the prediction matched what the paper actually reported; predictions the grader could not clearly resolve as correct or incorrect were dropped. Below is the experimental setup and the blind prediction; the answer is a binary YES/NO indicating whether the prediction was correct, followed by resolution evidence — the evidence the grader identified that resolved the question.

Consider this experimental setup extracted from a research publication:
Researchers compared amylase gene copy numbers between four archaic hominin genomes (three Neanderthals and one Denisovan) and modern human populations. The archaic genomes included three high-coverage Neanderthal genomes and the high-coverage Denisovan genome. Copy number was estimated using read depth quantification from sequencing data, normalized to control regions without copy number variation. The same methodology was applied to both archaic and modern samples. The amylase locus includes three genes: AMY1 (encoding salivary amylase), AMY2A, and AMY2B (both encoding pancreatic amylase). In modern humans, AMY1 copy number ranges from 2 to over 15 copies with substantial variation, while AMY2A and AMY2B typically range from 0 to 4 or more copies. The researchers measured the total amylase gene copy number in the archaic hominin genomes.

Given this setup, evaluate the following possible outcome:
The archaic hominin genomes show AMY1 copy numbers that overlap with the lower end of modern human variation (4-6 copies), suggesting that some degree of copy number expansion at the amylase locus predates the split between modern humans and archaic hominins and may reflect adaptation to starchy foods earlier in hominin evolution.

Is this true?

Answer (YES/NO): NO